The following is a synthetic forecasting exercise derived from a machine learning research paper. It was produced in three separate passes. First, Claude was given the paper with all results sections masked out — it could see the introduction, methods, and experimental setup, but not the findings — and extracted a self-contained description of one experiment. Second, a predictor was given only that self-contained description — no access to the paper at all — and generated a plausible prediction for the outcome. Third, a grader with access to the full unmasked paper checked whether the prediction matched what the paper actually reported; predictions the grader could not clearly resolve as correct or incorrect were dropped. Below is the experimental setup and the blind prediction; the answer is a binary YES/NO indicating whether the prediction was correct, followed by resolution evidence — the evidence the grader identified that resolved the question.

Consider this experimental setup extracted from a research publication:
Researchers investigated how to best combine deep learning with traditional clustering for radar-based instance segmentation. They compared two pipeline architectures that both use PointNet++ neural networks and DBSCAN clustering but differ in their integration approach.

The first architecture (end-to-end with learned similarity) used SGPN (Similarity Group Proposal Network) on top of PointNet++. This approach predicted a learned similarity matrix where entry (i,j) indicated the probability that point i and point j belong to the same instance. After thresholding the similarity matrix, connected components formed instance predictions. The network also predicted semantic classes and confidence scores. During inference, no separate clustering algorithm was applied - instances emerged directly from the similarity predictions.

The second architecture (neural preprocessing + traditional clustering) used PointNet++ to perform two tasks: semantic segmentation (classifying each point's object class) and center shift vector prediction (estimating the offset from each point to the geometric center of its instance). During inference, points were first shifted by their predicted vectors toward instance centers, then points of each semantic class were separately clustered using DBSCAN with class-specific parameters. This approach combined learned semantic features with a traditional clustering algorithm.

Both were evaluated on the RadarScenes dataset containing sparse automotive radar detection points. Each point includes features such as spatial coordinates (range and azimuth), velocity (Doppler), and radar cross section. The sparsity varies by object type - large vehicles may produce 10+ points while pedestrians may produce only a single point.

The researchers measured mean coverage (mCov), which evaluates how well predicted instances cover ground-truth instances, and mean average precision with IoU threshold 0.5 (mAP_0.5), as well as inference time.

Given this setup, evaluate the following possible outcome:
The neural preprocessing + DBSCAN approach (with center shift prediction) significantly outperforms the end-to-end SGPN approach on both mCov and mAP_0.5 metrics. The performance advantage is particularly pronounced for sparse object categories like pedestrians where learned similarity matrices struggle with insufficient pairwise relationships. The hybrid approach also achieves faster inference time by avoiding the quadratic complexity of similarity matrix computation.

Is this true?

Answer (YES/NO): NO